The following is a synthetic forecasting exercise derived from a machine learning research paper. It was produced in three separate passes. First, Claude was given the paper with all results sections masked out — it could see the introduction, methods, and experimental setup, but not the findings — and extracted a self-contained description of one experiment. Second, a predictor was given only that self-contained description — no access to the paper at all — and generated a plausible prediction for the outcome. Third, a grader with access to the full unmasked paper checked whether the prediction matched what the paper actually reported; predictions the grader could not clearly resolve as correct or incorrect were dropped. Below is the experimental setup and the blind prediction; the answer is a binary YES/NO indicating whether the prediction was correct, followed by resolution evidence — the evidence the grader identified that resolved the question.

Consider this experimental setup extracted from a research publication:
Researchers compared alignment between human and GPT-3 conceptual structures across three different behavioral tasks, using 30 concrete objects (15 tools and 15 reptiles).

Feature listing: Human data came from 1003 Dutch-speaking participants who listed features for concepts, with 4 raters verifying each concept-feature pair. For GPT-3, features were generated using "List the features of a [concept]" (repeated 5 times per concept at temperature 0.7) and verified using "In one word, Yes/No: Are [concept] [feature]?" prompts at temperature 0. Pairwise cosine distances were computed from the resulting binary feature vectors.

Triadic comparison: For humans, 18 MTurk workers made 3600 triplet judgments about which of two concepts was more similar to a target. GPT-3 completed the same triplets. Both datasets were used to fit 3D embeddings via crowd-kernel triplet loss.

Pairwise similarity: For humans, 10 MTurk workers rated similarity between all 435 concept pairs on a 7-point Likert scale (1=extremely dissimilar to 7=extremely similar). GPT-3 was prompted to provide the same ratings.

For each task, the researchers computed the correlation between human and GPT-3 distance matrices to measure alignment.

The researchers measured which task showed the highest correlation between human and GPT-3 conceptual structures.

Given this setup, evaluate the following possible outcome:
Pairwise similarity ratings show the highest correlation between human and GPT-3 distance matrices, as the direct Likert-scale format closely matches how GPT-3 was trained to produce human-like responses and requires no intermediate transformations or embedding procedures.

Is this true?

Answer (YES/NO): NO